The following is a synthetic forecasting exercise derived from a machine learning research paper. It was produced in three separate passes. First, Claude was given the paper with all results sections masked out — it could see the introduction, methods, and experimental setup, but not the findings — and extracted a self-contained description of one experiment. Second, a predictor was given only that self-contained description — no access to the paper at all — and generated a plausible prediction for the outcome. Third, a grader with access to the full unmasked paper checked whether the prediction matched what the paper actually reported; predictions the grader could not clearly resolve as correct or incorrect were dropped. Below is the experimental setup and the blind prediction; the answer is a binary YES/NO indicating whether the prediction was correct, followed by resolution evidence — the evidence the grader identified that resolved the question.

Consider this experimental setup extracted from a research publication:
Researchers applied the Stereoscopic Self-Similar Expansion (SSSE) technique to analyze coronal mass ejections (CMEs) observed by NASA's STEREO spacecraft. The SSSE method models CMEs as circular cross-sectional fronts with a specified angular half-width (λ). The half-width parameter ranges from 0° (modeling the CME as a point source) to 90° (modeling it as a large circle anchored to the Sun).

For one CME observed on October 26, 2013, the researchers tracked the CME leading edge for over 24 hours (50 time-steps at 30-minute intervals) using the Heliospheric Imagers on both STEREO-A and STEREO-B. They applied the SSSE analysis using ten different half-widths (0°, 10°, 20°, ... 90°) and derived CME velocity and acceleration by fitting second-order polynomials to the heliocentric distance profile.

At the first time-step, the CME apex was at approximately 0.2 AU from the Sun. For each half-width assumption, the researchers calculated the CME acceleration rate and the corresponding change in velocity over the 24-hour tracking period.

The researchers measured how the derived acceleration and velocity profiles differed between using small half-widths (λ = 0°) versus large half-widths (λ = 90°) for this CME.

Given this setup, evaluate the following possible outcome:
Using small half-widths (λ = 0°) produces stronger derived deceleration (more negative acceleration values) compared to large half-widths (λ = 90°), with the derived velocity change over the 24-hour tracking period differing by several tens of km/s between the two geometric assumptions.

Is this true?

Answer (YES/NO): NO